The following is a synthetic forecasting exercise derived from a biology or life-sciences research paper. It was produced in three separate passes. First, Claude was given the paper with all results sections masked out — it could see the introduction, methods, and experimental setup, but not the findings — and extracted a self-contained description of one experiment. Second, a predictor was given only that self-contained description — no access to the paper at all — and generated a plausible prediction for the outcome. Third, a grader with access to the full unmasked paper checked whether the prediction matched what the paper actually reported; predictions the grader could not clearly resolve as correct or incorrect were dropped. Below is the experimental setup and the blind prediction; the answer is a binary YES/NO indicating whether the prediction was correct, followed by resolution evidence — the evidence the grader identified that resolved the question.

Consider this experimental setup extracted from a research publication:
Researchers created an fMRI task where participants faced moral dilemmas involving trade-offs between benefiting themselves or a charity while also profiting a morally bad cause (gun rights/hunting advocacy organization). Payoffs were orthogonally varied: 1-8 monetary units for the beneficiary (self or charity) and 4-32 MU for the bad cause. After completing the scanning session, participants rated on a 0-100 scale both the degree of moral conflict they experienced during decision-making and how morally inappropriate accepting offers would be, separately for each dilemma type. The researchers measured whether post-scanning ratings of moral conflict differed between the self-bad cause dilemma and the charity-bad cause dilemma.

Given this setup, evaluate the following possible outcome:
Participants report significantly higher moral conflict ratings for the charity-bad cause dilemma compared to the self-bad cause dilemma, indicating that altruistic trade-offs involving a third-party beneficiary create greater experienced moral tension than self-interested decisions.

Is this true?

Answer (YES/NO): NO